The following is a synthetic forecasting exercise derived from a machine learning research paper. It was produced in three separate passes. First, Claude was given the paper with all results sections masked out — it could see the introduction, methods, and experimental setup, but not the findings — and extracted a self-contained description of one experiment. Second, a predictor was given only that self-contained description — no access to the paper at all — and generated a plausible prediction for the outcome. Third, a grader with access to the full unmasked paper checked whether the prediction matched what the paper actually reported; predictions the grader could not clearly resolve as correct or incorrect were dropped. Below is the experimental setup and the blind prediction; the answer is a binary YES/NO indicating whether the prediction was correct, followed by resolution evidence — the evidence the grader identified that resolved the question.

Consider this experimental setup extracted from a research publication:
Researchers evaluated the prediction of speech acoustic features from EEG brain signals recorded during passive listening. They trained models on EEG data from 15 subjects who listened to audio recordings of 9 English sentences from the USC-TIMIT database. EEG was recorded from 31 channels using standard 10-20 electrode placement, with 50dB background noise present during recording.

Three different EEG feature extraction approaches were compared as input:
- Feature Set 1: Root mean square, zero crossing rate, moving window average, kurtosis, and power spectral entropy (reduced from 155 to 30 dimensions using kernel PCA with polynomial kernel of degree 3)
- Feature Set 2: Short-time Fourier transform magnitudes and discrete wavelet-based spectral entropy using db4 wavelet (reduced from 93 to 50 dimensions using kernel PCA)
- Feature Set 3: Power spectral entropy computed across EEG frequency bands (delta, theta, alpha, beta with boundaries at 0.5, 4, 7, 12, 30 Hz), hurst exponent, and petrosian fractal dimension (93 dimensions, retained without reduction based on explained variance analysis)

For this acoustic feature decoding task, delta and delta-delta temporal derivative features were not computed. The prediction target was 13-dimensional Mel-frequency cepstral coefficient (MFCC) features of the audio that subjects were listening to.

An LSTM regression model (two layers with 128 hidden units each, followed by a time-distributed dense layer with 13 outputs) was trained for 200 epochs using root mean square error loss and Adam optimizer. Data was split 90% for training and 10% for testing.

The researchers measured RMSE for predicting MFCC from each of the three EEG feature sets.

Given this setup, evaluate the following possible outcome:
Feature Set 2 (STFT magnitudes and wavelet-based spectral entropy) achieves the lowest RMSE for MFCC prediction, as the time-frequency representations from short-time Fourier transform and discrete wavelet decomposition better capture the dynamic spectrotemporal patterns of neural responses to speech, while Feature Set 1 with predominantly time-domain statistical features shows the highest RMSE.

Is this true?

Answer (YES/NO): NO